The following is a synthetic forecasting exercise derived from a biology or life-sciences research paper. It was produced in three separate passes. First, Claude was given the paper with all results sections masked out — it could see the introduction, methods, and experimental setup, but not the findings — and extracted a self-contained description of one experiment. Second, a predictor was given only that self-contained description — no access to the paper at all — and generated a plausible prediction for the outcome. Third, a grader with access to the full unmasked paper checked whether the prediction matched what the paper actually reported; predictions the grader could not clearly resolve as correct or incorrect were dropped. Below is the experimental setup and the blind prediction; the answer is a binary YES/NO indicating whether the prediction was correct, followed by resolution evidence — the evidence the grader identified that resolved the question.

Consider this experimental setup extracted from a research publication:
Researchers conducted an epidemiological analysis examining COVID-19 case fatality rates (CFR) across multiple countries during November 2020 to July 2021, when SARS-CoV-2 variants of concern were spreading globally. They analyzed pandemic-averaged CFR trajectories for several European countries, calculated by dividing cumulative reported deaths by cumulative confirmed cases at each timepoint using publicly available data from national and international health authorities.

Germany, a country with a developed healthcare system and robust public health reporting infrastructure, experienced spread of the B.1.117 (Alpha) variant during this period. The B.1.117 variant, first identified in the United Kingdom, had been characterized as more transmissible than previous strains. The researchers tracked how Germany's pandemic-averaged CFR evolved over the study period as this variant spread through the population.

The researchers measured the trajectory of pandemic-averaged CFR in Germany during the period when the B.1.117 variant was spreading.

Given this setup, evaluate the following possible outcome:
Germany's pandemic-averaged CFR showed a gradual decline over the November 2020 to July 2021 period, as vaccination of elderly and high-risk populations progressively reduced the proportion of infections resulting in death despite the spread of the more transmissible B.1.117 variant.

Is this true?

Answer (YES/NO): NO